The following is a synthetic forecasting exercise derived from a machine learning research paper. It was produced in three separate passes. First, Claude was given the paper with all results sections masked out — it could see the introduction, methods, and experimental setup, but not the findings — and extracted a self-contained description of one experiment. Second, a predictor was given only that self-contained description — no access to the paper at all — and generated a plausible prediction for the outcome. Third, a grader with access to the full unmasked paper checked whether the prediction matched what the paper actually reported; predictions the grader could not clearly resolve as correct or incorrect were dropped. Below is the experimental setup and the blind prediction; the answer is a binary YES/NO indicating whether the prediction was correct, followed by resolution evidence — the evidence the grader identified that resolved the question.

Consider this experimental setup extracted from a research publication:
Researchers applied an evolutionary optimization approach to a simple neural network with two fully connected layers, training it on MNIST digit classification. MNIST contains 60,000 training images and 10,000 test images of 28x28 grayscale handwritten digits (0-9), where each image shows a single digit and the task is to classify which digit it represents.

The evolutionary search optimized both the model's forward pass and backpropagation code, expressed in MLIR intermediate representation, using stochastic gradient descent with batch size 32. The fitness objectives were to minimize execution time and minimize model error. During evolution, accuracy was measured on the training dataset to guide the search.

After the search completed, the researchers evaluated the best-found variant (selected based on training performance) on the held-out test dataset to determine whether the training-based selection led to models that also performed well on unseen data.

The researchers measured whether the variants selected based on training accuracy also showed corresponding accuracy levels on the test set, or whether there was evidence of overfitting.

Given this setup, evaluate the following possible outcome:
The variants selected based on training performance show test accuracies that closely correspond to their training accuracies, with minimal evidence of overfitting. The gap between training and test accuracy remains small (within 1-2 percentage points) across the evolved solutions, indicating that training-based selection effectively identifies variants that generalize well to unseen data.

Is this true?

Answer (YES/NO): YES